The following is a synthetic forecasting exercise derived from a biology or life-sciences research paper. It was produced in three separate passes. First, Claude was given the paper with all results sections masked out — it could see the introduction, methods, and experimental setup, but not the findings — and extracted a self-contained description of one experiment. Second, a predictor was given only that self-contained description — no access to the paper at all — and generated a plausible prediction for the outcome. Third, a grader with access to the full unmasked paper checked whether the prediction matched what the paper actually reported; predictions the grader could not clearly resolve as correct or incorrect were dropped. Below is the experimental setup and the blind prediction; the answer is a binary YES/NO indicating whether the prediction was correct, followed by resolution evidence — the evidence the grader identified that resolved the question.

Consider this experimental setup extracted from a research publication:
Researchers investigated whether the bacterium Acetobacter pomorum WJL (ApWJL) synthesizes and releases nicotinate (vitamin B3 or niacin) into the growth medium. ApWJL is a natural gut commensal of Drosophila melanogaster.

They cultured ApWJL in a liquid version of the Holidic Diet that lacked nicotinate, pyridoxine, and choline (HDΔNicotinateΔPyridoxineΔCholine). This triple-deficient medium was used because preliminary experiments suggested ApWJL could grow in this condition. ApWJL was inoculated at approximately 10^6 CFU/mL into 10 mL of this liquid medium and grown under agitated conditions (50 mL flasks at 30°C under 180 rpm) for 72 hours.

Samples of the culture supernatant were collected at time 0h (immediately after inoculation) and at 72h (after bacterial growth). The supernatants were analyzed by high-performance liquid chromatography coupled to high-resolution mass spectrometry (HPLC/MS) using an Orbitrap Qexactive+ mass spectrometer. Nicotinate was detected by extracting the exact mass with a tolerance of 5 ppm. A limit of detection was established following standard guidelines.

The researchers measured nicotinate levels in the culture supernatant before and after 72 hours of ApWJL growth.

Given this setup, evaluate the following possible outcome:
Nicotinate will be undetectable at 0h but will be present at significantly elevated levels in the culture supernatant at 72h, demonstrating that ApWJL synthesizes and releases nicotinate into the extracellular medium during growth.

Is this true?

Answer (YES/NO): NO